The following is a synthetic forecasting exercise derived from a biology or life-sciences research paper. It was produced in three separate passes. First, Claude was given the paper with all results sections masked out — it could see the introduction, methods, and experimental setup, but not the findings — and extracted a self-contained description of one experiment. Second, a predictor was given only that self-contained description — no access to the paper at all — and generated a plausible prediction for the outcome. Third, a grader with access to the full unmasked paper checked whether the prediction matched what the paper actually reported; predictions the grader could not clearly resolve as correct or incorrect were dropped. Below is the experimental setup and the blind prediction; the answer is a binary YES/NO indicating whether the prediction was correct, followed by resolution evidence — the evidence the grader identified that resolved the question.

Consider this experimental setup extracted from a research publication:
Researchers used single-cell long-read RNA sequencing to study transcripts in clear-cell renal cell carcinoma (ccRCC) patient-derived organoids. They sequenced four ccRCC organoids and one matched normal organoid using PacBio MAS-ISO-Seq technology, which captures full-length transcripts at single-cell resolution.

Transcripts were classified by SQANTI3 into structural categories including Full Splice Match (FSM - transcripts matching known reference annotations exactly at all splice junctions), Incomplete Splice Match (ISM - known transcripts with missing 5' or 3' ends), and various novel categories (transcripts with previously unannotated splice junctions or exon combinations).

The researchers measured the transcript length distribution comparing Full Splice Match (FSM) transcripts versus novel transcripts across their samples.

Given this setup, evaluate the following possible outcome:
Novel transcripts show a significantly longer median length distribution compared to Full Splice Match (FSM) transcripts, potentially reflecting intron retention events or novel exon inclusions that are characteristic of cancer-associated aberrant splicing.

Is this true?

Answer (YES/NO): NO